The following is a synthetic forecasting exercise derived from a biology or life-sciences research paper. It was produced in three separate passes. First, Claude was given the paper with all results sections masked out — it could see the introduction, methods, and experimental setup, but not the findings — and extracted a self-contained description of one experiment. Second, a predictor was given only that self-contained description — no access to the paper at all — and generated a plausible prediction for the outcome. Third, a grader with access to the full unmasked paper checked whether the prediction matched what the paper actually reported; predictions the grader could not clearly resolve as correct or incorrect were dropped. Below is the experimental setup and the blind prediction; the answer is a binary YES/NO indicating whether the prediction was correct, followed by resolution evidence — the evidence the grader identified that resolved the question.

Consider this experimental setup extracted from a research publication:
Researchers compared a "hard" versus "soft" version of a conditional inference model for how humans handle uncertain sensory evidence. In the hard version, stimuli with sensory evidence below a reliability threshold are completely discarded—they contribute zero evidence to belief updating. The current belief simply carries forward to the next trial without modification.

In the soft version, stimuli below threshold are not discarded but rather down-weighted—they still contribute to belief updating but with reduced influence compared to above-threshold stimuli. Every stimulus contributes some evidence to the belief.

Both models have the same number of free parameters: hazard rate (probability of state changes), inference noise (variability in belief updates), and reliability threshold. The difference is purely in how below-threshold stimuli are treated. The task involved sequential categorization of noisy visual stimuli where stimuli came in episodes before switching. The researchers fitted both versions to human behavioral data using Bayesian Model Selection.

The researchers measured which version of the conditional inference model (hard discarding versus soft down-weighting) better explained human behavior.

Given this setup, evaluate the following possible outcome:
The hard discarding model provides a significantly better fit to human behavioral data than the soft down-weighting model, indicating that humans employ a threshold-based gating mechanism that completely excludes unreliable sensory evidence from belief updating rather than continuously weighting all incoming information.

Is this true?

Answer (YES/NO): YES